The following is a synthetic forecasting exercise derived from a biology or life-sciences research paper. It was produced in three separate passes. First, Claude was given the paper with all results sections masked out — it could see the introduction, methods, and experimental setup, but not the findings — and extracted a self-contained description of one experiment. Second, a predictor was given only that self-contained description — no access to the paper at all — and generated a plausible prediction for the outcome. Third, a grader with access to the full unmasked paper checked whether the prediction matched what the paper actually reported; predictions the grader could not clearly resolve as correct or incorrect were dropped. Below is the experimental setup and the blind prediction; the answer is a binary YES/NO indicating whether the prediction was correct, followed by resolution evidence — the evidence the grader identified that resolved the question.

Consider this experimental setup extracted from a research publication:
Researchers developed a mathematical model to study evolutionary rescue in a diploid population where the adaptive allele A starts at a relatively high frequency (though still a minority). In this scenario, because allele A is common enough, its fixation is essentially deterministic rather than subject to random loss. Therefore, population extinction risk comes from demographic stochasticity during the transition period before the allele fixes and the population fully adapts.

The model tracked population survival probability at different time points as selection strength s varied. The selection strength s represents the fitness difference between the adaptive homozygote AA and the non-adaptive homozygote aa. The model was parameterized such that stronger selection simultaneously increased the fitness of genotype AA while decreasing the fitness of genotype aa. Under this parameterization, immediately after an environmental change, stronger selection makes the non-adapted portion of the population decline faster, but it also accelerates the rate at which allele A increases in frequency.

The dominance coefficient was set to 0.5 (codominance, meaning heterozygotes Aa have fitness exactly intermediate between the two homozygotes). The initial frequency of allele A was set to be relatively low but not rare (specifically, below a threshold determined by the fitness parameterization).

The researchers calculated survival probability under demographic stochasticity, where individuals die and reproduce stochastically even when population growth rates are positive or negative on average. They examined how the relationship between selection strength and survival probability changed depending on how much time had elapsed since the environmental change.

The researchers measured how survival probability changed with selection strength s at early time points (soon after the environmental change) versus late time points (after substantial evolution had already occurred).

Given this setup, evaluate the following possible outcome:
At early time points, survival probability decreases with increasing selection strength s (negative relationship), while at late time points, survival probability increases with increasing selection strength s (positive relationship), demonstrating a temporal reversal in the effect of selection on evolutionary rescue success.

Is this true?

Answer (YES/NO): NO